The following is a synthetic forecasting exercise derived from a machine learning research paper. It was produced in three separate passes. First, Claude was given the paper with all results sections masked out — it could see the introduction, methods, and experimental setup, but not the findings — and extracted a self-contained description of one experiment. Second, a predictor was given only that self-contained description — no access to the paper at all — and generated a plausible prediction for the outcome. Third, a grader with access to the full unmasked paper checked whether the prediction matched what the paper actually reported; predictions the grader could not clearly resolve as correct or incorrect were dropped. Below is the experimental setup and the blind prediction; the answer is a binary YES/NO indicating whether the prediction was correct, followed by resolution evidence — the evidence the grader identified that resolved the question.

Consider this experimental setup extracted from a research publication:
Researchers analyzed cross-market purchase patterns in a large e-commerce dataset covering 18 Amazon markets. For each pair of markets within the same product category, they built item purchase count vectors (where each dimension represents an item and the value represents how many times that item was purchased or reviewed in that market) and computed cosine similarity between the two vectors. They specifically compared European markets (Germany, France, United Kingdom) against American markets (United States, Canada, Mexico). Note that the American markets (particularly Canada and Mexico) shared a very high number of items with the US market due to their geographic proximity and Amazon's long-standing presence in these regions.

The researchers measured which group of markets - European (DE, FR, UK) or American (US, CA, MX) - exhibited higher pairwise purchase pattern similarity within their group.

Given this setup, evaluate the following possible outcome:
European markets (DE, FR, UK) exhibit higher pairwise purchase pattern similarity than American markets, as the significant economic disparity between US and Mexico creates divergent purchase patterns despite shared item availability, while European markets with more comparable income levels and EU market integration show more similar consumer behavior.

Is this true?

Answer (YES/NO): YES